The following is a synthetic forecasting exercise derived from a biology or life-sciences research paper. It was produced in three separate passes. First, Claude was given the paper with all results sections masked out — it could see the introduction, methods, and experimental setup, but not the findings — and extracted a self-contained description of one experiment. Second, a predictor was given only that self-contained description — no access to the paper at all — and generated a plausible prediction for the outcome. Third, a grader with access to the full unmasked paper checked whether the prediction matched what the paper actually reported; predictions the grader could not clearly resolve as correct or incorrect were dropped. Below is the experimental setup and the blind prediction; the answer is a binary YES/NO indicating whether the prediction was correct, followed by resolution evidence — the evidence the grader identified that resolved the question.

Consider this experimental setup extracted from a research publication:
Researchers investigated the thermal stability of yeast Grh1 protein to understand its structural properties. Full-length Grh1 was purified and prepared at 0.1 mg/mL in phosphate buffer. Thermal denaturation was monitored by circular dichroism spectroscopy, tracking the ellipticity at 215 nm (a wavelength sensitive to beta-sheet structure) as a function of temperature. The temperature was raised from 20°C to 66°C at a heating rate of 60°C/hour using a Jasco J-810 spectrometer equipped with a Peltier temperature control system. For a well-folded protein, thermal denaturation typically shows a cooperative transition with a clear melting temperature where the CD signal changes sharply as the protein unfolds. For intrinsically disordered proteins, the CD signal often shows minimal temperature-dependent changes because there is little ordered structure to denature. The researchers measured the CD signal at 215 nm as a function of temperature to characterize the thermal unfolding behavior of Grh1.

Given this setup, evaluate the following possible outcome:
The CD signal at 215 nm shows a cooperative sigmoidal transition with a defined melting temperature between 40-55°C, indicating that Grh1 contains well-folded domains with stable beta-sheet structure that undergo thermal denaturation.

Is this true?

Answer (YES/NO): NO